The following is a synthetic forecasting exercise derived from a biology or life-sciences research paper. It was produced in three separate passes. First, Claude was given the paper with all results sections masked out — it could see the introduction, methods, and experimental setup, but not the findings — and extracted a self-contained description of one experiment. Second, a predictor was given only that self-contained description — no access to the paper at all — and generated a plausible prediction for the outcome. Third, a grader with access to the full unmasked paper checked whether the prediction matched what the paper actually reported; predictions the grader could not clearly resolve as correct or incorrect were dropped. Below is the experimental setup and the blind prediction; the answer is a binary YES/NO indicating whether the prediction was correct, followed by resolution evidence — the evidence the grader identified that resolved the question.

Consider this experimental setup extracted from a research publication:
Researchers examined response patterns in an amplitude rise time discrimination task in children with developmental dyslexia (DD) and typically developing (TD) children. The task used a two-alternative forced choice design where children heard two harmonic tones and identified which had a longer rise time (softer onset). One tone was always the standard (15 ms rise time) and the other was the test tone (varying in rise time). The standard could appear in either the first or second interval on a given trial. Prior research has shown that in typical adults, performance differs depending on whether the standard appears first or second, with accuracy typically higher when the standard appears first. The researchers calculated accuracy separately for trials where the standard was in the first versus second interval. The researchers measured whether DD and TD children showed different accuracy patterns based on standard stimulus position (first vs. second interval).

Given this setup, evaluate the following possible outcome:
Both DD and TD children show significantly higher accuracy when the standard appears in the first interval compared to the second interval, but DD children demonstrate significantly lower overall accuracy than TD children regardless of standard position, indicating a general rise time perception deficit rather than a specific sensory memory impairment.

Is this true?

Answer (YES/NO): NO